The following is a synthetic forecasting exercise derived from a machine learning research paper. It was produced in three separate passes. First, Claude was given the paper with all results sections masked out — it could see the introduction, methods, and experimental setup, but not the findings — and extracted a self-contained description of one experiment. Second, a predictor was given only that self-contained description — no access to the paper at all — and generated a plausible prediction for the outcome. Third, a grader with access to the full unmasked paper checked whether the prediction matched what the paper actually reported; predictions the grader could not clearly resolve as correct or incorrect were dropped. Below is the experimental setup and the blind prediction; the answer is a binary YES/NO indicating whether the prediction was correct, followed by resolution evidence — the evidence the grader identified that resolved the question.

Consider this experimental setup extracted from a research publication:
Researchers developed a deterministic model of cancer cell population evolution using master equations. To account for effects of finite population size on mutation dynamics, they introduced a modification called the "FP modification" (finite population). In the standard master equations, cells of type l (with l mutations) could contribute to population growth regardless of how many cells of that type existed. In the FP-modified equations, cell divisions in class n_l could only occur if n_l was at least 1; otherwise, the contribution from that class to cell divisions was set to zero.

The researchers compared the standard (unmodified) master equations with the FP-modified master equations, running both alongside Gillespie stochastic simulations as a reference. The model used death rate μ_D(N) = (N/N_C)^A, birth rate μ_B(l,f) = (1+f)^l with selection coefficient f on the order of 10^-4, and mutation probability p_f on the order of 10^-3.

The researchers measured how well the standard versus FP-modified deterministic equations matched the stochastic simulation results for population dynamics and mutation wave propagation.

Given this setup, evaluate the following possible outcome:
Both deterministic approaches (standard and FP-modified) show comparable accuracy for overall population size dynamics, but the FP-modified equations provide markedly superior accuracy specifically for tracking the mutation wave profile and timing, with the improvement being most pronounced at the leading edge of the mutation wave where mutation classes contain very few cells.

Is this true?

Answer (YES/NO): NO